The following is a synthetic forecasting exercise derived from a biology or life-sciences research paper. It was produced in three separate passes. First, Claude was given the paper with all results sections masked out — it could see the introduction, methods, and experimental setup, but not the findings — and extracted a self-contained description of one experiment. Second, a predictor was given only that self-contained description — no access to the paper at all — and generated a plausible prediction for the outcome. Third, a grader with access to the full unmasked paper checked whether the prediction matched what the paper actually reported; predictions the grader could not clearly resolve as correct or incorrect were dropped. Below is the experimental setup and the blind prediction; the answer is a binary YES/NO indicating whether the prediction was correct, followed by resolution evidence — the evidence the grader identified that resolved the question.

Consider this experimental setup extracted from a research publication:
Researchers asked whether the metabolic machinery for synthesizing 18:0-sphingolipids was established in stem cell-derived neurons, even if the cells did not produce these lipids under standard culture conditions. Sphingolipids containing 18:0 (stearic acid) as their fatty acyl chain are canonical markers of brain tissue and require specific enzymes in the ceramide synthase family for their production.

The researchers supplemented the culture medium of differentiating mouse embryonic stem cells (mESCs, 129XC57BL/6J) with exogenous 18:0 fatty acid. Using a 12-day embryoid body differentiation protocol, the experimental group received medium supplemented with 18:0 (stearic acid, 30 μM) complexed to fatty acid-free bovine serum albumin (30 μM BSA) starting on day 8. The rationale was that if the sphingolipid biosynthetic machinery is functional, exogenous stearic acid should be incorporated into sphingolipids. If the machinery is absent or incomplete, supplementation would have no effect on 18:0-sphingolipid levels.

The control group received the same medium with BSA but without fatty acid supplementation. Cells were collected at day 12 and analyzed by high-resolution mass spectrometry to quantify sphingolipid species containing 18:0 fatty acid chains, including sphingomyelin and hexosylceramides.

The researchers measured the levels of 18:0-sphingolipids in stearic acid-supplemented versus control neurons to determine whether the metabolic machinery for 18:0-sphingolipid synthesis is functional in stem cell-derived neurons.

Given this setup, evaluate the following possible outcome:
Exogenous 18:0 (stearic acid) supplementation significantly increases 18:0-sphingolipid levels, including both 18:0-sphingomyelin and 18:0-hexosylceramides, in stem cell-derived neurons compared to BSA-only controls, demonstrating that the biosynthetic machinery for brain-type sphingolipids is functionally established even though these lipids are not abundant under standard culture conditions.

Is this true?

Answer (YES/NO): NO